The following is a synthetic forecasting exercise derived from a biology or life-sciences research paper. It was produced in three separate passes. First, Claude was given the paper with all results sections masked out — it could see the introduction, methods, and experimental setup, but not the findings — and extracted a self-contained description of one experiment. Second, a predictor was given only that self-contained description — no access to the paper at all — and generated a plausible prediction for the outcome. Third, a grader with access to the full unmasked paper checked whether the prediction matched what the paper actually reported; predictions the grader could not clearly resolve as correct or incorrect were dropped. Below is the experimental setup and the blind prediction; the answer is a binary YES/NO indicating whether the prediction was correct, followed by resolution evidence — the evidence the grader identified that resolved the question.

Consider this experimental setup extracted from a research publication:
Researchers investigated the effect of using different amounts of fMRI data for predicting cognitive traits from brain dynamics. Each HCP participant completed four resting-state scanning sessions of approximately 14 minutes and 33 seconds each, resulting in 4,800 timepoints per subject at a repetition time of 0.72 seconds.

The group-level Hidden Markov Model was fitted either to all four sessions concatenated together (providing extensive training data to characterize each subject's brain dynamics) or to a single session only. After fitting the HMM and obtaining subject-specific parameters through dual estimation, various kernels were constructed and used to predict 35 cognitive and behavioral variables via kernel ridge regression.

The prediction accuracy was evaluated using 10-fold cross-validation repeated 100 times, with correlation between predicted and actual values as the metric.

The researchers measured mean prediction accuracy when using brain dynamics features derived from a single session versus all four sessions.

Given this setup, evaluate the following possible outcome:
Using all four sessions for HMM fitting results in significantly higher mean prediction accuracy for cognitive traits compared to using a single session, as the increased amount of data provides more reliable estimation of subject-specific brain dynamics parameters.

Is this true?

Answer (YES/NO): YES